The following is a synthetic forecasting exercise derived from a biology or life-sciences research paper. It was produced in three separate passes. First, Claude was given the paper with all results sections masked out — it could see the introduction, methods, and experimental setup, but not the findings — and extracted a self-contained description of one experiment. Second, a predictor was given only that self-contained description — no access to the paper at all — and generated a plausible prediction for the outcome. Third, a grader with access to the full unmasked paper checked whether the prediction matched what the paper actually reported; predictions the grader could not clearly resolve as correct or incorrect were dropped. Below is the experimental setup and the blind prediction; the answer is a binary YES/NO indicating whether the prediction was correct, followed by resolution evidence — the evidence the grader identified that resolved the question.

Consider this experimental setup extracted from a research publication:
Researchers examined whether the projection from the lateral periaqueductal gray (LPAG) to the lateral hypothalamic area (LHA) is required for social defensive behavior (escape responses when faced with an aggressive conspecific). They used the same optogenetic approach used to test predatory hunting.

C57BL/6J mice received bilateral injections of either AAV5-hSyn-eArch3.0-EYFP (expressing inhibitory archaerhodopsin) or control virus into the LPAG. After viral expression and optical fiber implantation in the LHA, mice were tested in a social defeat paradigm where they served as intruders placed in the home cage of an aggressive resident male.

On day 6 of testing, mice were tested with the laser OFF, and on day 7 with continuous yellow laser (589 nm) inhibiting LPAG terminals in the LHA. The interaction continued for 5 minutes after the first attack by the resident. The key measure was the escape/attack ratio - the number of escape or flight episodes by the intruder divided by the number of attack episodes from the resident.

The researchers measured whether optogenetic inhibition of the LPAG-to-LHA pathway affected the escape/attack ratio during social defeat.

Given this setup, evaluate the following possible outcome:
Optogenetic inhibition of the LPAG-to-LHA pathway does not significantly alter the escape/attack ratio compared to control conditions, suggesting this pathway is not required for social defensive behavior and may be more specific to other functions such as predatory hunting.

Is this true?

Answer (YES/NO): YES